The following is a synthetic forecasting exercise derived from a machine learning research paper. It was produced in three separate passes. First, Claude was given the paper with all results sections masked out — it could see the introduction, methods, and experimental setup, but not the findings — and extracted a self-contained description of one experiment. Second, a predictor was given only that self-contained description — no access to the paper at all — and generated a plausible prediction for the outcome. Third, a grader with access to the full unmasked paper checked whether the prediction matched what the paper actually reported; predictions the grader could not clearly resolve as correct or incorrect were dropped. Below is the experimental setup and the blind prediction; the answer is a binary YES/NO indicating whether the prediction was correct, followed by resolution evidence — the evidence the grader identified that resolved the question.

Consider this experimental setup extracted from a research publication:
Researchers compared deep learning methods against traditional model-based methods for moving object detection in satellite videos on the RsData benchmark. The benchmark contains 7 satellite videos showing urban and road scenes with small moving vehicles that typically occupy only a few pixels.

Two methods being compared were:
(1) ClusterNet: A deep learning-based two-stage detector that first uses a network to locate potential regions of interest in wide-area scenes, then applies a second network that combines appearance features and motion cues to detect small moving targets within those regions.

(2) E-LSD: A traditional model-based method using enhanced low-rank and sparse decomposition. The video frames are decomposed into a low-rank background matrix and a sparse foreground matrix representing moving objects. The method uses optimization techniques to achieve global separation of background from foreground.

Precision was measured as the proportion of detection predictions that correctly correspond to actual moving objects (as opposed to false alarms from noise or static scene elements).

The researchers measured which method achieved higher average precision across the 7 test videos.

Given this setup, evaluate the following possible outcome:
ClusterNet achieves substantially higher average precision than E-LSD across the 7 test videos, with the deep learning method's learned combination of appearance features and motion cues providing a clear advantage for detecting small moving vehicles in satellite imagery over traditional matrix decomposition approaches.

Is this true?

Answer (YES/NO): NO